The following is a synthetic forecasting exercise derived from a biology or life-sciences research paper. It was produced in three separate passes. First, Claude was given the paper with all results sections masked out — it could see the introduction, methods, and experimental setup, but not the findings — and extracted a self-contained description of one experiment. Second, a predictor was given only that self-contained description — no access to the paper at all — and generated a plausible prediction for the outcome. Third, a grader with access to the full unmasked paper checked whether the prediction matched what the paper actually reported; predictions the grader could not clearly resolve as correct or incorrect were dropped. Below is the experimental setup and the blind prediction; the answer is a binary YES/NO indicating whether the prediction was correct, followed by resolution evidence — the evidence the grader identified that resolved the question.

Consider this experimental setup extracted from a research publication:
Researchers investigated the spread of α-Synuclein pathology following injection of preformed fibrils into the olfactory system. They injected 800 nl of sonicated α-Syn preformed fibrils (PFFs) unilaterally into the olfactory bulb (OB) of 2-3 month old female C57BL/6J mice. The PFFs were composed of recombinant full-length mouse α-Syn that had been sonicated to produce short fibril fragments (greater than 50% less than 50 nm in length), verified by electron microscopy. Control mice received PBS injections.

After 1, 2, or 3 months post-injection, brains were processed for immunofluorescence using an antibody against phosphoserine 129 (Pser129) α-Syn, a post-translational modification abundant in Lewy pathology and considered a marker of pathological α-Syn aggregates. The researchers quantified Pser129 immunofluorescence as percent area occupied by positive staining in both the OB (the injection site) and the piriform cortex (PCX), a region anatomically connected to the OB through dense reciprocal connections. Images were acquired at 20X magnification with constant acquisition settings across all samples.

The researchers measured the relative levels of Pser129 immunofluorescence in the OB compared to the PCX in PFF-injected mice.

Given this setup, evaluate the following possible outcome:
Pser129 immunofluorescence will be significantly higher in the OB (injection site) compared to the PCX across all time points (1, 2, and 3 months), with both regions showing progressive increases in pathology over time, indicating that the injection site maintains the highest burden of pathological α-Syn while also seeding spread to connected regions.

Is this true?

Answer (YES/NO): NO